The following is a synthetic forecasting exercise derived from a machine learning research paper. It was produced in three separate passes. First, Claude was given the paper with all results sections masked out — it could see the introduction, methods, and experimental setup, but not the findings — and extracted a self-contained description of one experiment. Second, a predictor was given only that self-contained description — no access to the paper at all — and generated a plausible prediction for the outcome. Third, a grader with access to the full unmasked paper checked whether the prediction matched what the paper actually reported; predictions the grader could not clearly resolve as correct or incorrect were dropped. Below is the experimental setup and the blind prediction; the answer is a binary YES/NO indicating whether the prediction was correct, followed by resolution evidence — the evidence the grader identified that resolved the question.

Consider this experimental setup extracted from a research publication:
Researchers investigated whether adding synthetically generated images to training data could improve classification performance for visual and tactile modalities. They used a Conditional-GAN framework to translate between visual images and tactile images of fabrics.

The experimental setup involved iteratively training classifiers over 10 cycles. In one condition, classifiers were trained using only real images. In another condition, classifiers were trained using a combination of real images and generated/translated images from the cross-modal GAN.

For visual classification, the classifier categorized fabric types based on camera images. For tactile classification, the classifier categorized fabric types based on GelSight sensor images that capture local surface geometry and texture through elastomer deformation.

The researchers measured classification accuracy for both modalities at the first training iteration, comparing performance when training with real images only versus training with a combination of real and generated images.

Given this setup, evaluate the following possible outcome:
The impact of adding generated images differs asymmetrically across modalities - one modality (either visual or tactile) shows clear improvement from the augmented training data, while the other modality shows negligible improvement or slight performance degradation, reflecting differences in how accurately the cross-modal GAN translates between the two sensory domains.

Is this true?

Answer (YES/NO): NO